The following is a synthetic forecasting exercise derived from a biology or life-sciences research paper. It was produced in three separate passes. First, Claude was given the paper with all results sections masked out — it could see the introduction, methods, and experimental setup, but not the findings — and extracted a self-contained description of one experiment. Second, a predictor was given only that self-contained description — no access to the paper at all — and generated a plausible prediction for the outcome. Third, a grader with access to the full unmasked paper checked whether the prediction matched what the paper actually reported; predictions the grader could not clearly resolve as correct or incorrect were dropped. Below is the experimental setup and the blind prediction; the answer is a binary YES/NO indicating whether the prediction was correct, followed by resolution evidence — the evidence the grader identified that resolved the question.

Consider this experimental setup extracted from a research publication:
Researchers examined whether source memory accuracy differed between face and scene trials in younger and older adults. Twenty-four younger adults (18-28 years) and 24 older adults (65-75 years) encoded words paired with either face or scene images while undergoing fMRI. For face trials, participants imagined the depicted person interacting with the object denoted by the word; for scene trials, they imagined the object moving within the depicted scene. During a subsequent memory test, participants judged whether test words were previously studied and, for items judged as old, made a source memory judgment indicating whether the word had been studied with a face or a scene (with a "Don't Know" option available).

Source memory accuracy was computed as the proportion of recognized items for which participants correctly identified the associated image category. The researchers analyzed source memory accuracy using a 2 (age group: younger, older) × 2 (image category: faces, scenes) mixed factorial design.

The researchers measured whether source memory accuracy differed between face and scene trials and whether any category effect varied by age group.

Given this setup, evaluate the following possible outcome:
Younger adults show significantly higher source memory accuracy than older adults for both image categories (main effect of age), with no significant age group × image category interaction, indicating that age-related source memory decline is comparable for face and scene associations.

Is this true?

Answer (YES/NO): YES